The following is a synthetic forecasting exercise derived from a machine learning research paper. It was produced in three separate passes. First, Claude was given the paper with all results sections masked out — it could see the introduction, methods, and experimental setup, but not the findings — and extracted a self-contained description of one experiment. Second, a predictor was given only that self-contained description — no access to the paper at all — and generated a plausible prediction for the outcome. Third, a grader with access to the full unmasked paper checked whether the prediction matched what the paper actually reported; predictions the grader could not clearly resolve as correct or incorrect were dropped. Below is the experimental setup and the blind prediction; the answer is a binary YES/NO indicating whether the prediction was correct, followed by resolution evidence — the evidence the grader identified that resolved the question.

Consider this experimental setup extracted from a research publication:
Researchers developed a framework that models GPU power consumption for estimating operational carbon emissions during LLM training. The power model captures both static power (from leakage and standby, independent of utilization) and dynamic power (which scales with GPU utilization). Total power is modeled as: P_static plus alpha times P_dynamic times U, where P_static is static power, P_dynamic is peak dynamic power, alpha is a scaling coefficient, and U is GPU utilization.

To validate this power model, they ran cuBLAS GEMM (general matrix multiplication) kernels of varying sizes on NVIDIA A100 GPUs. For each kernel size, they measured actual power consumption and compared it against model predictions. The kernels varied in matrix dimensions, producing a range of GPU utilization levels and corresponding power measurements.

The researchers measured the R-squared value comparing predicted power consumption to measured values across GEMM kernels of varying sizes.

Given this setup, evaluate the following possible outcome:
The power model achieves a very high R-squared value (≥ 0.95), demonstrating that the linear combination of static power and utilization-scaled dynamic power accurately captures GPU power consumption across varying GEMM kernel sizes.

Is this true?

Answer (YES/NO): NO